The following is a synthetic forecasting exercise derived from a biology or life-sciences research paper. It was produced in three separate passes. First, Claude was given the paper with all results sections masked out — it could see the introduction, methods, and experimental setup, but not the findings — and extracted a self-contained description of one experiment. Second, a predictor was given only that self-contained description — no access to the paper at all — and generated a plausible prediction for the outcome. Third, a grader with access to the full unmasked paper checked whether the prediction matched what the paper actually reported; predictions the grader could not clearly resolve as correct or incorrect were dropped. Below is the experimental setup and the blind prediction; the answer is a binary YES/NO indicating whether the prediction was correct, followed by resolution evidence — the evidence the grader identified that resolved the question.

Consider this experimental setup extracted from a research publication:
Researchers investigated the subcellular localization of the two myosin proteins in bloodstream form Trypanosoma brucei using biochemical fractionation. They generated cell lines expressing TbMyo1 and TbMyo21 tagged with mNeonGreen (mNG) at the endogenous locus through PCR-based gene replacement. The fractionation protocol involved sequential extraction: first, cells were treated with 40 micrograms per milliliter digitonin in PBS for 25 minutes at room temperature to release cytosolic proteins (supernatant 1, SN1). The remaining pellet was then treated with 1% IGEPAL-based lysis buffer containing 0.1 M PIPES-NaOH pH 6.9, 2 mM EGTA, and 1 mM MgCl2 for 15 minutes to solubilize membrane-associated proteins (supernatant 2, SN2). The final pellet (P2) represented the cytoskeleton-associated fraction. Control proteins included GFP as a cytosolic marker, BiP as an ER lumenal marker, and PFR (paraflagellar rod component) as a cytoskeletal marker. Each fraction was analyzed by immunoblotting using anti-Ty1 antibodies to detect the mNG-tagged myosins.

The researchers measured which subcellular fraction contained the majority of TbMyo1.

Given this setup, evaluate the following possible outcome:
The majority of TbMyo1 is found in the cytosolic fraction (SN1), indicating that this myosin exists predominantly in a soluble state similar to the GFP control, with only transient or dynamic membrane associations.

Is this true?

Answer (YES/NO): NO